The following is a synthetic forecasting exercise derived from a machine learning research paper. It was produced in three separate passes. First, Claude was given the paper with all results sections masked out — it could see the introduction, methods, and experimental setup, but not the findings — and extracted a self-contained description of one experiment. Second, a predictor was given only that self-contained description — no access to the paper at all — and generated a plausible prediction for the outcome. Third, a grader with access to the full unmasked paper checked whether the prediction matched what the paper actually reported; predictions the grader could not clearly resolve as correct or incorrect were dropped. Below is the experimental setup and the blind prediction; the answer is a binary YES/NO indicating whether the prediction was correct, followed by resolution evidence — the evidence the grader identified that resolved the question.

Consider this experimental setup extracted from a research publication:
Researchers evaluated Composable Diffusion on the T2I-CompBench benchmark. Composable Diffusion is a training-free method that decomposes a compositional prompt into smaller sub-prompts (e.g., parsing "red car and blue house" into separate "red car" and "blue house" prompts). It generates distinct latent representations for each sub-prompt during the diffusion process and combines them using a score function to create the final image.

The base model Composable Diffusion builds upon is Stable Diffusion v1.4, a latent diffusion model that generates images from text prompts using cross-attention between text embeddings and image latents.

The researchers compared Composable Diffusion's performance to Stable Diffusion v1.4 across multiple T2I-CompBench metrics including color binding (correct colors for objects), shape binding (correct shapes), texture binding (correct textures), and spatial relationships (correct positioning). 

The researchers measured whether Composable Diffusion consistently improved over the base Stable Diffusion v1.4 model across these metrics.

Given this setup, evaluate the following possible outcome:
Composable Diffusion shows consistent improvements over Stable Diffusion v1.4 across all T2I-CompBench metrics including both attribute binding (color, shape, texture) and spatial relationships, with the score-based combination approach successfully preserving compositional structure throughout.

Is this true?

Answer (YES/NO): NO